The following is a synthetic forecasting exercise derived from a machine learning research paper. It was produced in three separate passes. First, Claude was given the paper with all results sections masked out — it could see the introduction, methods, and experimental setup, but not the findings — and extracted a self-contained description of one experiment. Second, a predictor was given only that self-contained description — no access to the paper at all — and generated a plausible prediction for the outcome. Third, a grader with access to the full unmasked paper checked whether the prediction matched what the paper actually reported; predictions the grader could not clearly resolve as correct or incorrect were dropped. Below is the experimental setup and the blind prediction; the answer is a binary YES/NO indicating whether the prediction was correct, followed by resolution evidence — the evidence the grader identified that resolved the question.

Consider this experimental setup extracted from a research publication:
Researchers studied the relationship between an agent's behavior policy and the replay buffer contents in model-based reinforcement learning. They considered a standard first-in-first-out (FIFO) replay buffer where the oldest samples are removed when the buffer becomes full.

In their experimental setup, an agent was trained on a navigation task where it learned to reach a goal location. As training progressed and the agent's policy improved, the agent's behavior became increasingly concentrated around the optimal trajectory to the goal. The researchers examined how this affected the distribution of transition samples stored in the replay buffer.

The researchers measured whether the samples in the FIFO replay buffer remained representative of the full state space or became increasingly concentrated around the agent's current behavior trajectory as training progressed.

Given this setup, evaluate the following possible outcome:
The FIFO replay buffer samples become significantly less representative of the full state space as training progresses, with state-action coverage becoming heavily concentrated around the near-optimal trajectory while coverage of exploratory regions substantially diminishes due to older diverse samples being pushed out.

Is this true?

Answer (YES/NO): YES